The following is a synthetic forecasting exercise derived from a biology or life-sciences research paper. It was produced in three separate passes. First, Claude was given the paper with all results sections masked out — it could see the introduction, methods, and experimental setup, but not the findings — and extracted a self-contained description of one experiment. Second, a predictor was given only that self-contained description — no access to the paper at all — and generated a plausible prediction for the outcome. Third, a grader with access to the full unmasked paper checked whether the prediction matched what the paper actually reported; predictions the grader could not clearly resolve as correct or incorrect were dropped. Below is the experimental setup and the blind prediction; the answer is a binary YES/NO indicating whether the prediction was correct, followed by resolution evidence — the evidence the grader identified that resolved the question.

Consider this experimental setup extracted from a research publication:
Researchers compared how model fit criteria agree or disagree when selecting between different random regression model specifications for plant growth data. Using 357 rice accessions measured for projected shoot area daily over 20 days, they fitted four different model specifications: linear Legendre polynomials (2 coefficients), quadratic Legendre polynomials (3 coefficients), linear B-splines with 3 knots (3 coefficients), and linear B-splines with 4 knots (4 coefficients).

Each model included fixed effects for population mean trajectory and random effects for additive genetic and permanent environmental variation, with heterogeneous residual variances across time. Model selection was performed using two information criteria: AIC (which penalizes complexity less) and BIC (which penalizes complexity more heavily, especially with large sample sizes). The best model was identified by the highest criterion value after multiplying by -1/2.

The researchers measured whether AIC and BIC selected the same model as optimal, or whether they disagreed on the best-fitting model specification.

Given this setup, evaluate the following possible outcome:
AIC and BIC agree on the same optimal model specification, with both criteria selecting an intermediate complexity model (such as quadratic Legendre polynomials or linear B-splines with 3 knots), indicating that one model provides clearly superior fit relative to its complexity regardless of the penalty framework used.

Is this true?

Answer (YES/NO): NO